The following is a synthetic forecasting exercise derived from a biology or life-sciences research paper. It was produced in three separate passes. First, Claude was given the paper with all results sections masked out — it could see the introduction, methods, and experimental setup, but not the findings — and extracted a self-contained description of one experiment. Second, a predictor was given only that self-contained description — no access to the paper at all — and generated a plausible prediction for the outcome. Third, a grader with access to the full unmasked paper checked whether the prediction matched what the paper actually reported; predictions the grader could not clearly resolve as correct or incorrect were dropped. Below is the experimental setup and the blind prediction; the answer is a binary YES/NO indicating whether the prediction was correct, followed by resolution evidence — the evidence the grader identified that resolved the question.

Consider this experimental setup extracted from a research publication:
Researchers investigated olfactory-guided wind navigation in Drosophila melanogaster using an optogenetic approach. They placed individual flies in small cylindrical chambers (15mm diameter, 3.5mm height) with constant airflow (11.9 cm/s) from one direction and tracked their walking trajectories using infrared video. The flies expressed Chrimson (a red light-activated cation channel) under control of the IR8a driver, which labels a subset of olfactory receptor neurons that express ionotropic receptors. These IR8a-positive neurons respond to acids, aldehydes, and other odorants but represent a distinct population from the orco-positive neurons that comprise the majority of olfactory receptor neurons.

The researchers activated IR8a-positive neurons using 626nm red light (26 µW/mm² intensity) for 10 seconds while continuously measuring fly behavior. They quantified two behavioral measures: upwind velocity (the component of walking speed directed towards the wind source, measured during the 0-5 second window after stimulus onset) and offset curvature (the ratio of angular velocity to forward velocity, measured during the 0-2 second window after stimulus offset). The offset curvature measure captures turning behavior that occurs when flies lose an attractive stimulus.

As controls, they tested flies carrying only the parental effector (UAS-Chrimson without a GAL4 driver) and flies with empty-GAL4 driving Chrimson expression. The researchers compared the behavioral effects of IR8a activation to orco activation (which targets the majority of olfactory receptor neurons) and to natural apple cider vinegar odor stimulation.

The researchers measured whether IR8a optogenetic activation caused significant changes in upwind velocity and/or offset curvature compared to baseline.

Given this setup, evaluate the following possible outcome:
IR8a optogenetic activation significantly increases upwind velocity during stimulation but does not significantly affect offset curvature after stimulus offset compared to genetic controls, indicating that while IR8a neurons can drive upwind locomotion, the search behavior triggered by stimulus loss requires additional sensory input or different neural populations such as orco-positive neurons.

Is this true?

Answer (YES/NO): NO